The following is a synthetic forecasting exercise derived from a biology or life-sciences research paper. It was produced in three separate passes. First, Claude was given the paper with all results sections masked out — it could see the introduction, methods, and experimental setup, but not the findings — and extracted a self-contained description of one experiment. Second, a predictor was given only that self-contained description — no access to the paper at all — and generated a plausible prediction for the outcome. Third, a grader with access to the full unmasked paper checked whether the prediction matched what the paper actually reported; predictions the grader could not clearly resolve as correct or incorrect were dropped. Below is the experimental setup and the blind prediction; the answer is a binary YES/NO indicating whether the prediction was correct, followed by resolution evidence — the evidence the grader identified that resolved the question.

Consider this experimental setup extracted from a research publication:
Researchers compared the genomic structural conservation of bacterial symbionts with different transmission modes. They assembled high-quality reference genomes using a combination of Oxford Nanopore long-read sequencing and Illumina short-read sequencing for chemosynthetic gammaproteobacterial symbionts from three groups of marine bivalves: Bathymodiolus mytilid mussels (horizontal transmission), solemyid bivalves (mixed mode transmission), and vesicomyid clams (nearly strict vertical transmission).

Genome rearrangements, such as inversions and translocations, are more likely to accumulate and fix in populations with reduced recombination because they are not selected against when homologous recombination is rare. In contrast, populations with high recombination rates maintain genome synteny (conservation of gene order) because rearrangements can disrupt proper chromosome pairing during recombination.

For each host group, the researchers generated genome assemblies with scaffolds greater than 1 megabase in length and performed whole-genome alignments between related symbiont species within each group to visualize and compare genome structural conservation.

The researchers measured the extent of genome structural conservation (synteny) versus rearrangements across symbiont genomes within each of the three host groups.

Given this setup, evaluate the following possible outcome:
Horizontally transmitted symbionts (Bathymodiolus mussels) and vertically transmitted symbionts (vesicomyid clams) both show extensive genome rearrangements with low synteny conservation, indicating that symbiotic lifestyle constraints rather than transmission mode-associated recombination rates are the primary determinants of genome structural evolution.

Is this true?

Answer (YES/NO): NO